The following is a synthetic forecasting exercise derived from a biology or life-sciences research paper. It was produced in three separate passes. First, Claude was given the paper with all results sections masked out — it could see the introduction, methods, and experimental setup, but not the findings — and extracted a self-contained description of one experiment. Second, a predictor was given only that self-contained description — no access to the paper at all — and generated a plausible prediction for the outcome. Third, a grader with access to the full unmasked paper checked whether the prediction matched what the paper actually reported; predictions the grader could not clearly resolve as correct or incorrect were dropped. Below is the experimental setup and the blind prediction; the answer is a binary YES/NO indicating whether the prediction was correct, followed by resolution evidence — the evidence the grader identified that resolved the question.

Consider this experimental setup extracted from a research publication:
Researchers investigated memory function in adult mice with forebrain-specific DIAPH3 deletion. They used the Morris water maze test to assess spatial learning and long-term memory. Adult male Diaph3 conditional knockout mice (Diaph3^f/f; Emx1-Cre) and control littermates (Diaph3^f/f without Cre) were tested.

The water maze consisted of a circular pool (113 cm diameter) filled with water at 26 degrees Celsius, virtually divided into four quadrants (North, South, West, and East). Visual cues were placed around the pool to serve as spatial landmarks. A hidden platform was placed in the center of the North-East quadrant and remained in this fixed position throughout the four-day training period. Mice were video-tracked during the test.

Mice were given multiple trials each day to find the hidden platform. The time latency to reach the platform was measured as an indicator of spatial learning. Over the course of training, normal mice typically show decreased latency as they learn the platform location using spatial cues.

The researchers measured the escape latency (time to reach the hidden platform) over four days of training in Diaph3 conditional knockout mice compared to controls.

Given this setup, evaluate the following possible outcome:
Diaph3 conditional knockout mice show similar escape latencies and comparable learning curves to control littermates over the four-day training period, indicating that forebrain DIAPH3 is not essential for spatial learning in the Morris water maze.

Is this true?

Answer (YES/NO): YES